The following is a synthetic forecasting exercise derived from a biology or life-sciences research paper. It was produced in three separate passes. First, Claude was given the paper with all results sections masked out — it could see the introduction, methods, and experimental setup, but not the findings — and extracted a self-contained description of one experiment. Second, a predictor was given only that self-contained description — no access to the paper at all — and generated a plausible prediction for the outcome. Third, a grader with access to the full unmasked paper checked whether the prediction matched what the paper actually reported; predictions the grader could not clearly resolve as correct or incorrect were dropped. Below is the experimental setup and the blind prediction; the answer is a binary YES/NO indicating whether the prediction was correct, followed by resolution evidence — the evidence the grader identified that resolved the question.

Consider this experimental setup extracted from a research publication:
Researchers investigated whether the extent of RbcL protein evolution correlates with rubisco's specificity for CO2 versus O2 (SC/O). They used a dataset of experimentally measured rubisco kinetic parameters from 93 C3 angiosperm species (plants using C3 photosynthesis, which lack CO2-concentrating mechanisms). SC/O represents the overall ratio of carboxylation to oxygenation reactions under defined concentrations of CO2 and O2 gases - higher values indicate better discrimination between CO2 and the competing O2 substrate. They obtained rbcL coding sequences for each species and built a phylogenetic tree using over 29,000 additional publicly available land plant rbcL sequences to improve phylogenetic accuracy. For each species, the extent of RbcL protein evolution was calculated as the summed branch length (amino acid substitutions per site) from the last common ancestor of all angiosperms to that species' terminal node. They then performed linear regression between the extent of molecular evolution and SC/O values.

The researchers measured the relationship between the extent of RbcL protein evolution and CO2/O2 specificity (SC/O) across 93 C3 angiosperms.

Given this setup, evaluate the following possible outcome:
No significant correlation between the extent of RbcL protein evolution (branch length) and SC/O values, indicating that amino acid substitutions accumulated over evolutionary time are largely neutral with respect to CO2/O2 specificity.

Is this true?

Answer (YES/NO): NO